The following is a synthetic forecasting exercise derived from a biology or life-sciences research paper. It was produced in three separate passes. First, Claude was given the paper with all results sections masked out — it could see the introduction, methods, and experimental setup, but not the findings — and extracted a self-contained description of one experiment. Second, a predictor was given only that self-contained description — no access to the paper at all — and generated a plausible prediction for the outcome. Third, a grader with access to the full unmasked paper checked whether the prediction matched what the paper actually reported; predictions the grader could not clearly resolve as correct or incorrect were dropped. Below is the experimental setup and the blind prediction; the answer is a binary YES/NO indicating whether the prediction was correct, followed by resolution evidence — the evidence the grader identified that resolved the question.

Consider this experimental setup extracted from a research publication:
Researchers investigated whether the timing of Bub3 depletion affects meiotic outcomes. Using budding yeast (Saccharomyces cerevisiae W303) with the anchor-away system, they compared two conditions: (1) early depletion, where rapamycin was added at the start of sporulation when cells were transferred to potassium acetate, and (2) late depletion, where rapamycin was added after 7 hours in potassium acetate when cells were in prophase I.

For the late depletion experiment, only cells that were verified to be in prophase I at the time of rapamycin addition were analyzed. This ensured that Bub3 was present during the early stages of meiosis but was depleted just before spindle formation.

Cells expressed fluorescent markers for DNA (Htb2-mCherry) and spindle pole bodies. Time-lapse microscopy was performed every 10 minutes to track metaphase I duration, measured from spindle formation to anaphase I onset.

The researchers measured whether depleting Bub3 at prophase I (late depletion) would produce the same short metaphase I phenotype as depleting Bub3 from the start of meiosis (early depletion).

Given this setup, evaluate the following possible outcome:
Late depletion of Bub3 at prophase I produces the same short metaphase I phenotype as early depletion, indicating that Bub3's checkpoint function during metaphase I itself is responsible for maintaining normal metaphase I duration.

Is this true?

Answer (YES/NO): YES